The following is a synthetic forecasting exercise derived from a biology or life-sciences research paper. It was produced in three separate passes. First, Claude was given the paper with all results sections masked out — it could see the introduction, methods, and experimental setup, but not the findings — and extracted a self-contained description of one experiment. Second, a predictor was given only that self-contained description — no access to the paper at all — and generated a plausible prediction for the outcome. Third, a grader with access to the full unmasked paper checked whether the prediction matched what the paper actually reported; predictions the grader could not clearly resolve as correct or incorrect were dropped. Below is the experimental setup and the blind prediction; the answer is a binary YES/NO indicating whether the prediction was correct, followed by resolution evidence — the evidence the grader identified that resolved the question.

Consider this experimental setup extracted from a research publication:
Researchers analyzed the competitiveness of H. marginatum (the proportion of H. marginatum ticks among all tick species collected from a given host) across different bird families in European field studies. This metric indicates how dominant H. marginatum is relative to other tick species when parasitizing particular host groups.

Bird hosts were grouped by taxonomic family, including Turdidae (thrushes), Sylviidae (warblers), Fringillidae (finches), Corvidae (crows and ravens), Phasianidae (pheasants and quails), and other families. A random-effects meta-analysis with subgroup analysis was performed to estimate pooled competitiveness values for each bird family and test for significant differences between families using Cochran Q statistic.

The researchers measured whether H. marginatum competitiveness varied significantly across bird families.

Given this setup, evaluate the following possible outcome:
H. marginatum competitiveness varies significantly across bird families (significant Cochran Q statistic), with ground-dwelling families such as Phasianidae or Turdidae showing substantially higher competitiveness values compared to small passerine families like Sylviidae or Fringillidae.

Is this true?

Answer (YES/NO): NO